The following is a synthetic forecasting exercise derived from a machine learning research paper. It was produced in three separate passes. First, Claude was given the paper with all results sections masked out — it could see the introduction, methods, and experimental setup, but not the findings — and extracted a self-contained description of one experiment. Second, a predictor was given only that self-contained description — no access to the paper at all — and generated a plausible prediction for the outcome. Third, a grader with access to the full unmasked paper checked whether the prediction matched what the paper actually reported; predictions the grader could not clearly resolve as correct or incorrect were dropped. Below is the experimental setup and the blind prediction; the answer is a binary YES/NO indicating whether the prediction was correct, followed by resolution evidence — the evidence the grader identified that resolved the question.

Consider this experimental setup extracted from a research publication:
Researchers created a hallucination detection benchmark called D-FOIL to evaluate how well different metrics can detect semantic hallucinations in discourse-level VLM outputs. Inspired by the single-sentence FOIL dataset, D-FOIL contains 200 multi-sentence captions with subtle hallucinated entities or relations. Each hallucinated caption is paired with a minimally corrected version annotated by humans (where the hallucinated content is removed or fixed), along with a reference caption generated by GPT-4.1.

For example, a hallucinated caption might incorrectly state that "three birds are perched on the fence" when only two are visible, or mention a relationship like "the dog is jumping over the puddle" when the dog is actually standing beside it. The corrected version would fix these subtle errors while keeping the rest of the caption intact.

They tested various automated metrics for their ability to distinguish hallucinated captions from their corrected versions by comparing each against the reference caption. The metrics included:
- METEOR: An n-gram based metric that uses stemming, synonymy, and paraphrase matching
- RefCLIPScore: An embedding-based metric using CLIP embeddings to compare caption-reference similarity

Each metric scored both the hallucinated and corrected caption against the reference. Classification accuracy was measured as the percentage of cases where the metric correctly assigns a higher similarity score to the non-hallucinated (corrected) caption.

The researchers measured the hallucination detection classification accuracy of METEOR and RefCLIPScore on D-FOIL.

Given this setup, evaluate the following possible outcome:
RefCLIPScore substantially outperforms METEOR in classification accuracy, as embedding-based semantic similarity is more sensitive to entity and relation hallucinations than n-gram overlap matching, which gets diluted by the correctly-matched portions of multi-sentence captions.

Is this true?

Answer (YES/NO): NO